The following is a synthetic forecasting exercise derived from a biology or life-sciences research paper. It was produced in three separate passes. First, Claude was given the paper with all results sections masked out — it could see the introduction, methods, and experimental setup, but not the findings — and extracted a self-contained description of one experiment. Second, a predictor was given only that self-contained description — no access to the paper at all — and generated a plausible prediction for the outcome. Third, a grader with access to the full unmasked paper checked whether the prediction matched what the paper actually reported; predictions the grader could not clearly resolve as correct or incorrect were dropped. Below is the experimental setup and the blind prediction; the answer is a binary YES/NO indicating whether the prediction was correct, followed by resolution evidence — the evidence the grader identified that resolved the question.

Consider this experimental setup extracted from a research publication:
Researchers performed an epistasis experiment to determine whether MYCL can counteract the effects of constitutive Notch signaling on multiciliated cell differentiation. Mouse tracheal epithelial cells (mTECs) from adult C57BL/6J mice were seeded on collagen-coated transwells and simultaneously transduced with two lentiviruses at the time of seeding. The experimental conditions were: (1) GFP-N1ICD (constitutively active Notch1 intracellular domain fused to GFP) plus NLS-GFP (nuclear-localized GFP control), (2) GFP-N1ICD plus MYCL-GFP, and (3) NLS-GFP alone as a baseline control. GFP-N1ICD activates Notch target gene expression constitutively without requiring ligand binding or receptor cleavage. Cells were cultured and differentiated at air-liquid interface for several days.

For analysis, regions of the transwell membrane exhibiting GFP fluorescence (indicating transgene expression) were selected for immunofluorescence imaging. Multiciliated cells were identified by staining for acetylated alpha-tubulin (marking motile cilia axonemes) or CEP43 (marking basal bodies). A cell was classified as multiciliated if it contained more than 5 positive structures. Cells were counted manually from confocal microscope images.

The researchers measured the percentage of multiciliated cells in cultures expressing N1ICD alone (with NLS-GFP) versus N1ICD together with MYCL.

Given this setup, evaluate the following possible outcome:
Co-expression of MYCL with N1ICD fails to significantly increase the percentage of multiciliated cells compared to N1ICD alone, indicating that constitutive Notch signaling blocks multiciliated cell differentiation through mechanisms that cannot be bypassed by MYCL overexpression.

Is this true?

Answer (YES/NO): NO